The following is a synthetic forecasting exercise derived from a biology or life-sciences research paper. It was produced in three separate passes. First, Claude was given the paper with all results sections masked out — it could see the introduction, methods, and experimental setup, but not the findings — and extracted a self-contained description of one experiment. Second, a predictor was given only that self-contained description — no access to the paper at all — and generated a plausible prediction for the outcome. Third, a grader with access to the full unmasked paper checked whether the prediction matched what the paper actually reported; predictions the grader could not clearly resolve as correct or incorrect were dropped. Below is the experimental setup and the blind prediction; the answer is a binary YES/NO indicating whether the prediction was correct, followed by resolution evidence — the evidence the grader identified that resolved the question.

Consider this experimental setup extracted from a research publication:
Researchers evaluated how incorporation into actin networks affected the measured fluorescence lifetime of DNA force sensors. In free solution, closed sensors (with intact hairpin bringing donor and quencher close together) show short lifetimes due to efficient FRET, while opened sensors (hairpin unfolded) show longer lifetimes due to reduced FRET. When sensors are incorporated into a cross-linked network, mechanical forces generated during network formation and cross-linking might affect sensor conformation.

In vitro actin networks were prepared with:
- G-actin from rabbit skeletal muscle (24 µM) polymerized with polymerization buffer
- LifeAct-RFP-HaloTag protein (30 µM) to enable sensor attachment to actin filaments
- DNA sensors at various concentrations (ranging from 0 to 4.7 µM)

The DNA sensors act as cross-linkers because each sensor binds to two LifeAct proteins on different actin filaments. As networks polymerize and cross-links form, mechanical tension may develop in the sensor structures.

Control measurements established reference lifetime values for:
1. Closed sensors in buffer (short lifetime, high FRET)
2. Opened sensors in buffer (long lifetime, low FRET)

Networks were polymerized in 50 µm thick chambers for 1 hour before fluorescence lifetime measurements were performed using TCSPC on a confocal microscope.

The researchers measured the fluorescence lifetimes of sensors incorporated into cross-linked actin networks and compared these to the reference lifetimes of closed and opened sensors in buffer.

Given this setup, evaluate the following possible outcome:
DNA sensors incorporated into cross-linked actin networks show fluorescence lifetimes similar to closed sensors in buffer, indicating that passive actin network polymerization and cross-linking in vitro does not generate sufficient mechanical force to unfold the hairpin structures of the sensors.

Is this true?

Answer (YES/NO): NO